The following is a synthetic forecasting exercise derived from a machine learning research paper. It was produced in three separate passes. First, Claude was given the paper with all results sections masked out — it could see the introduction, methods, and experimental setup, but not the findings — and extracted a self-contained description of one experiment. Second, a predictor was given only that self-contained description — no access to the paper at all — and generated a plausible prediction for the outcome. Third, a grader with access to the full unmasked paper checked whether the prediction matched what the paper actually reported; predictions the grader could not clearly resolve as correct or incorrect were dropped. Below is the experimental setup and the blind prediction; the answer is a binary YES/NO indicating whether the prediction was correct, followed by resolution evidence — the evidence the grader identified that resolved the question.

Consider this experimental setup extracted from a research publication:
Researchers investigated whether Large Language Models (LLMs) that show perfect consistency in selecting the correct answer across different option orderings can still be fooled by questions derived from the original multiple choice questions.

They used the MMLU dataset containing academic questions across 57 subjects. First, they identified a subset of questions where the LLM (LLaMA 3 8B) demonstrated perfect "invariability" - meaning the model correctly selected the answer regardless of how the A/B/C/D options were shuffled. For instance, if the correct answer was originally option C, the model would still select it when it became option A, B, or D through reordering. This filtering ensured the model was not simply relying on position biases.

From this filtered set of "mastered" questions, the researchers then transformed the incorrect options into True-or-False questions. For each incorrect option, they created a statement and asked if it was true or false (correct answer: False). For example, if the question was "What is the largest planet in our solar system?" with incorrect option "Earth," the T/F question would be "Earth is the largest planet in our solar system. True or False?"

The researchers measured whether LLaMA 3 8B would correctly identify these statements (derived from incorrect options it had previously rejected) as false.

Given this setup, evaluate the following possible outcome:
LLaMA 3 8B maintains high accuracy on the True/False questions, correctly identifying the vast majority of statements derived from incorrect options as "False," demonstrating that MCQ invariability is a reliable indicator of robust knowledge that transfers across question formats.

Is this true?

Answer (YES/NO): NO